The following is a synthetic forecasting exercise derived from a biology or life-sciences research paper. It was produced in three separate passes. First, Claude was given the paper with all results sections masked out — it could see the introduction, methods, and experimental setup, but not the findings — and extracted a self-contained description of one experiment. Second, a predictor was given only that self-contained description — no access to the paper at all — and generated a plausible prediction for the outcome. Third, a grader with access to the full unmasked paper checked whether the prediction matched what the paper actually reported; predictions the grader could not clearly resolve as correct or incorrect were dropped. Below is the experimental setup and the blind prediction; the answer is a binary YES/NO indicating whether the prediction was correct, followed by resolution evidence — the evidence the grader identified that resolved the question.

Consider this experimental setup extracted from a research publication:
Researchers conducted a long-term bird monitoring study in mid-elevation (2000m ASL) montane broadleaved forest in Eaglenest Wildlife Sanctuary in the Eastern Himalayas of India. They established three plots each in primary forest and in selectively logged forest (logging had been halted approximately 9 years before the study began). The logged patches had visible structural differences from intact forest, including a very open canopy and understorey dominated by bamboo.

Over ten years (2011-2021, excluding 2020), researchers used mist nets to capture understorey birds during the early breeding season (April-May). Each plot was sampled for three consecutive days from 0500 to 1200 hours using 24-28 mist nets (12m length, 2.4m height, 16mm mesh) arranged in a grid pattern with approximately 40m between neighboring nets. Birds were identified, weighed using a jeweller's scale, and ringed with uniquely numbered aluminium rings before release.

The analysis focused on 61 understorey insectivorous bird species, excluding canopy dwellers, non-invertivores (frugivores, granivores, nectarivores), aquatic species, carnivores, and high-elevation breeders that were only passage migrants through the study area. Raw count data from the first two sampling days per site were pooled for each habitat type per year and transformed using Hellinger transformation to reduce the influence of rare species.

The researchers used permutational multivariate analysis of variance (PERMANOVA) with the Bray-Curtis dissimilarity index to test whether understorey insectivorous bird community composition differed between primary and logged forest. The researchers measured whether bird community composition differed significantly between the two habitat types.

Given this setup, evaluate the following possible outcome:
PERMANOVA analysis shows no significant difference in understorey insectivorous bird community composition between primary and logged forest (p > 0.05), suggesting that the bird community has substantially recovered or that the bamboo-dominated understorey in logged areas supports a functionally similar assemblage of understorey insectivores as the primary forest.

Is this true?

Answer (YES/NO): NO